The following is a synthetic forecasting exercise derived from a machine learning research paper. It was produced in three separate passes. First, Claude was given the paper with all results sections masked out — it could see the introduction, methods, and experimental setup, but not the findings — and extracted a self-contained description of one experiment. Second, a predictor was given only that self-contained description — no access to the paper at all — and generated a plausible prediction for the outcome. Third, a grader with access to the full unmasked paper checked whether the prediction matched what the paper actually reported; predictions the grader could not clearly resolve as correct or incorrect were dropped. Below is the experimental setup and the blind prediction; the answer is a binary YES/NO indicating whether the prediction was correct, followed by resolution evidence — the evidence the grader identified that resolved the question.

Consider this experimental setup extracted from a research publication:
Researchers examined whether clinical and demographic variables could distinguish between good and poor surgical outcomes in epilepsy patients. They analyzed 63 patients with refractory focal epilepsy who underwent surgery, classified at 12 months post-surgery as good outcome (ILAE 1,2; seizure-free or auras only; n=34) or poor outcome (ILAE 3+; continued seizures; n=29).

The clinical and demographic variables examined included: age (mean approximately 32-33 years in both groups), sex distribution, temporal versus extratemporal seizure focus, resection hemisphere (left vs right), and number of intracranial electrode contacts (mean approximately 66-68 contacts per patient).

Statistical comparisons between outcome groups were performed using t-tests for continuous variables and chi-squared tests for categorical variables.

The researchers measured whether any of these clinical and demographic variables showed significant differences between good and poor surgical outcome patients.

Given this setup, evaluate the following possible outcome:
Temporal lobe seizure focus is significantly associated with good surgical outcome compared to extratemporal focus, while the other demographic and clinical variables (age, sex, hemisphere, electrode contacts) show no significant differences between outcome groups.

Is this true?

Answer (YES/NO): NO